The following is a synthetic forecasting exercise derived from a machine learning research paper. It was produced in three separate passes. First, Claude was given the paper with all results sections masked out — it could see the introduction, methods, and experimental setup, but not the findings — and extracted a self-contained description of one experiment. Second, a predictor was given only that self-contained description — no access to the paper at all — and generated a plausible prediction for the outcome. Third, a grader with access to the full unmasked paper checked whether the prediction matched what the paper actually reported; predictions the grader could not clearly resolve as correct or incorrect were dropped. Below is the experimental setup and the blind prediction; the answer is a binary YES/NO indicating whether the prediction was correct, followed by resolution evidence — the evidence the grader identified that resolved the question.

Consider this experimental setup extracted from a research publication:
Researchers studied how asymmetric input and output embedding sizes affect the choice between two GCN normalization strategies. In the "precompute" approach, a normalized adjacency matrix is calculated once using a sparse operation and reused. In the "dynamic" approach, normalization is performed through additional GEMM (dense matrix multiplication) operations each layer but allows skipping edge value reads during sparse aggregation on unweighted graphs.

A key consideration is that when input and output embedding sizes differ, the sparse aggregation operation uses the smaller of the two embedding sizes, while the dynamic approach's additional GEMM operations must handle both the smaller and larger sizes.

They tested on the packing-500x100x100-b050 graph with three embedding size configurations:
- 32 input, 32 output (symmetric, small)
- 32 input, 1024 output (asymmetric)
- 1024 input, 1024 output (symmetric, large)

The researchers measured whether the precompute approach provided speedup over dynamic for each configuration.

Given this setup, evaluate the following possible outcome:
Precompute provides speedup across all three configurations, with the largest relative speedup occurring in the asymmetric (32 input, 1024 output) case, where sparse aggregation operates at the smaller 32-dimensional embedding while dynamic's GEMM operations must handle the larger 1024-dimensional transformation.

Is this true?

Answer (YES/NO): NO